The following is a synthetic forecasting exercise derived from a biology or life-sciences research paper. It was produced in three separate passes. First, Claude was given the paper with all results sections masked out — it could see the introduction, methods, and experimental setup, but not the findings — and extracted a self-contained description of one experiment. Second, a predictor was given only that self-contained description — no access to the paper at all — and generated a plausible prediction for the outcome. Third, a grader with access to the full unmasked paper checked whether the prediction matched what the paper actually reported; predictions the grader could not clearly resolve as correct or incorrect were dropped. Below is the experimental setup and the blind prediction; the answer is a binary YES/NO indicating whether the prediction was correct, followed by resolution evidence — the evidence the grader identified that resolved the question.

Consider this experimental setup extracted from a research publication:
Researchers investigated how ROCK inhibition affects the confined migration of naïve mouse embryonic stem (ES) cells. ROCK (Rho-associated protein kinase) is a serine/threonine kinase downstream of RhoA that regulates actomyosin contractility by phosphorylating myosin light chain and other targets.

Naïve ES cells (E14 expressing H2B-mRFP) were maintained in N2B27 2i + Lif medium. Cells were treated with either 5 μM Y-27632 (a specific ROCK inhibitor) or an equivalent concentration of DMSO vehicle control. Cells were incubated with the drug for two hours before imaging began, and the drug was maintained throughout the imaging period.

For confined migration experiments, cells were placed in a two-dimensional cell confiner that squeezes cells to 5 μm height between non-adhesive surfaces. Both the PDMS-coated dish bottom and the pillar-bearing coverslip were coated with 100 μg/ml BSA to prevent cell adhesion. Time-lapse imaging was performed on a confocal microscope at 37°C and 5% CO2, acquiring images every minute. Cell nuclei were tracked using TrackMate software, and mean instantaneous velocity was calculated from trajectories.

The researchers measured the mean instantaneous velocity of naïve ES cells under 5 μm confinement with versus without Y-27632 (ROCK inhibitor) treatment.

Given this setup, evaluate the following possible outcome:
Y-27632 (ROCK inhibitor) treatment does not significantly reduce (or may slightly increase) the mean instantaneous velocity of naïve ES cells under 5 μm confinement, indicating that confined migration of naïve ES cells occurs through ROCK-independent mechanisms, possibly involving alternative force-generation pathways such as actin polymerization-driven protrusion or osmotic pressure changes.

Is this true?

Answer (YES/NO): NO